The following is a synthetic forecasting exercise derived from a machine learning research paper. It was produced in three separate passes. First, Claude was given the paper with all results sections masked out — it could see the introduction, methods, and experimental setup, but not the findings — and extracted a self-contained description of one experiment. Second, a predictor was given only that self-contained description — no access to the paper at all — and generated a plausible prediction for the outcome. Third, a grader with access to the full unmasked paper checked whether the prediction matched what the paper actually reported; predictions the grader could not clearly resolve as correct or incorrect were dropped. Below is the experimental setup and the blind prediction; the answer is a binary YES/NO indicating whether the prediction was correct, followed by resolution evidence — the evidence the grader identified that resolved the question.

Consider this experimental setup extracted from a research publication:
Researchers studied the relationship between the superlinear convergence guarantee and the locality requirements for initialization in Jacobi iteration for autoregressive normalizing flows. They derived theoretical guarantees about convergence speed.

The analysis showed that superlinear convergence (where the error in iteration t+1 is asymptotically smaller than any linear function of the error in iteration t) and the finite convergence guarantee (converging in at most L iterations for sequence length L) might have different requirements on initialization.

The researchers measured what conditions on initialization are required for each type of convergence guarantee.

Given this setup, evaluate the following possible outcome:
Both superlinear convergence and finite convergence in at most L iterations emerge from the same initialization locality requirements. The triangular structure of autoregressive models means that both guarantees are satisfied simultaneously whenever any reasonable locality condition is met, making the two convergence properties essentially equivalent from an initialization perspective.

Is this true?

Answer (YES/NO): NO